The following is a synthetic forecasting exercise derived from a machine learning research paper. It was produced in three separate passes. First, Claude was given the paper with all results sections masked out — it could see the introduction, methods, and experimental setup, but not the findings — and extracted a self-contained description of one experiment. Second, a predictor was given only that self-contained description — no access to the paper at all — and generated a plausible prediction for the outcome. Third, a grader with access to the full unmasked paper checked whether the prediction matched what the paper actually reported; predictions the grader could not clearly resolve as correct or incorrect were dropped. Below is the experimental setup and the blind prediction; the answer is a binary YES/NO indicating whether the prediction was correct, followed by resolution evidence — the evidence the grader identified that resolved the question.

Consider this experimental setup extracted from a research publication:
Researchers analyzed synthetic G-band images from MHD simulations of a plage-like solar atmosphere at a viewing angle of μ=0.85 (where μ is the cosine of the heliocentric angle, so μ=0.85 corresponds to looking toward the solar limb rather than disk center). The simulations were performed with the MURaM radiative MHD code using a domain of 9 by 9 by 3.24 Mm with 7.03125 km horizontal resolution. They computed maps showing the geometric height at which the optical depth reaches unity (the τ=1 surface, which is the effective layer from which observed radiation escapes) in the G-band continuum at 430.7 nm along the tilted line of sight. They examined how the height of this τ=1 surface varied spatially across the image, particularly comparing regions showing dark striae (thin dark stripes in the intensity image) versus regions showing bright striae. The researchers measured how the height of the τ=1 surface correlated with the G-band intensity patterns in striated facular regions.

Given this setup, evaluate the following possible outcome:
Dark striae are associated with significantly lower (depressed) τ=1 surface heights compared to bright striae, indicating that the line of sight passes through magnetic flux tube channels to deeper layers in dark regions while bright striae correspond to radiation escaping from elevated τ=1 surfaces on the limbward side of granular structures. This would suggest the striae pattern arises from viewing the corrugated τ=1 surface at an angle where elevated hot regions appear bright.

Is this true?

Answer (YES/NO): NO